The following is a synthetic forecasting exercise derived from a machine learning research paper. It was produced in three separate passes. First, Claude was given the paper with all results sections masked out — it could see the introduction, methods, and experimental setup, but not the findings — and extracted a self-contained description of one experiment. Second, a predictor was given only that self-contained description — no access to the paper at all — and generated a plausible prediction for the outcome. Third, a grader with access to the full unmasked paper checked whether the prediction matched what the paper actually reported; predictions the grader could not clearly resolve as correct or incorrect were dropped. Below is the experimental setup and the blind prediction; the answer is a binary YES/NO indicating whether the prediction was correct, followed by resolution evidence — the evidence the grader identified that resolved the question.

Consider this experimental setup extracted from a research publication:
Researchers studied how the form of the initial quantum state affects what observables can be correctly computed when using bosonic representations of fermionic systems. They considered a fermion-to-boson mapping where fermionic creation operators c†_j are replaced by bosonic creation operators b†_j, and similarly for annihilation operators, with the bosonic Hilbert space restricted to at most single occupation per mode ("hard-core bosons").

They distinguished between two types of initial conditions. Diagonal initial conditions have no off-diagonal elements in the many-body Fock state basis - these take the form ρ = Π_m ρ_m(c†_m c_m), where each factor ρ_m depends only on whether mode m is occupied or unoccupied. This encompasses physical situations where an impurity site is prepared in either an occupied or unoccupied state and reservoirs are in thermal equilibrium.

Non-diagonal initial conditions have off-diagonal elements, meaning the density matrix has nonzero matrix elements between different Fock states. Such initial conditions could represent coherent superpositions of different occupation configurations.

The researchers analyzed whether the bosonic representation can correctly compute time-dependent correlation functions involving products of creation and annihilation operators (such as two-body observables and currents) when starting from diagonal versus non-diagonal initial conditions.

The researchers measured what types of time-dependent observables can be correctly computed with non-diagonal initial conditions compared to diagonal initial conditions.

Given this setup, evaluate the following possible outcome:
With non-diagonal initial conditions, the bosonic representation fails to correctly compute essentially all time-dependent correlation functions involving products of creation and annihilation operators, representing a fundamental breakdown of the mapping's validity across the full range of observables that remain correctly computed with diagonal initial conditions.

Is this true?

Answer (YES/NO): NO